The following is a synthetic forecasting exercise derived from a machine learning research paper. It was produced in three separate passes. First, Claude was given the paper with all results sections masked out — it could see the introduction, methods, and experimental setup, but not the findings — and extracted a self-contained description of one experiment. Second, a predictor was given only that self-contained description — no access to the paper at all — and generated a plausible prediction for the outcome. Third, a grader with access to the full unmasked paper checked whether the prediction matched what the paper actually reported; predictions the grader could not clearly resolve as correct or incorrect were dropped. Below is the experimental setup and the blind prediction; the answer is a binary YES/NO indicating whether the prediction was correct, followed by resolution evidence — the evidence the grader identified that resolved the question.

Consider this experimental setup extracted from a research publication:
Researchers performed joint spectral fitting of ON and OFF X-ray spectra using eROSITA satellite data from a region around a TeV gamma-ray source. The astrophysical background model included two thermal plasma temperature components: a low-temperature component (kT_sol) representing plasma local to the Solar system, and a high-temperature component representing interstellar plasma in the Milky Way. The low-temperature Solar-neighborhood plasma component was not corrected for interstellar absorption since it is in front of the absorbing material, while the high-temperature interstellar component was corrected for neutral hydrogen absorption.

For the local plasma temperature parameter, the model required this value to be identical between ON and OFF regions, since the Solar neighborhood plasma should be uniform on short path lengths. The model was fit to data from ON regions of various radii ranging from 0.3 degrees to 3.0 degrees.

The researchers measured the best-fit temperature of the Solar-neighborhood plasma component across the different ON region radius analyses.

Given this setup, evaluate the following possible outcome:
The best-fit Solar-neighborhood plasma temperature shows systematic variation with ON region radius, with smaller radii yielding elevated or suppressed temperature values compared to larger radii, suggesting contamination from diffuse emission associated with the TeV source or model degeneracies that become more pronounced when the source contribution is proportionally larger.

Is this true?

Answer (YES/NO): YES